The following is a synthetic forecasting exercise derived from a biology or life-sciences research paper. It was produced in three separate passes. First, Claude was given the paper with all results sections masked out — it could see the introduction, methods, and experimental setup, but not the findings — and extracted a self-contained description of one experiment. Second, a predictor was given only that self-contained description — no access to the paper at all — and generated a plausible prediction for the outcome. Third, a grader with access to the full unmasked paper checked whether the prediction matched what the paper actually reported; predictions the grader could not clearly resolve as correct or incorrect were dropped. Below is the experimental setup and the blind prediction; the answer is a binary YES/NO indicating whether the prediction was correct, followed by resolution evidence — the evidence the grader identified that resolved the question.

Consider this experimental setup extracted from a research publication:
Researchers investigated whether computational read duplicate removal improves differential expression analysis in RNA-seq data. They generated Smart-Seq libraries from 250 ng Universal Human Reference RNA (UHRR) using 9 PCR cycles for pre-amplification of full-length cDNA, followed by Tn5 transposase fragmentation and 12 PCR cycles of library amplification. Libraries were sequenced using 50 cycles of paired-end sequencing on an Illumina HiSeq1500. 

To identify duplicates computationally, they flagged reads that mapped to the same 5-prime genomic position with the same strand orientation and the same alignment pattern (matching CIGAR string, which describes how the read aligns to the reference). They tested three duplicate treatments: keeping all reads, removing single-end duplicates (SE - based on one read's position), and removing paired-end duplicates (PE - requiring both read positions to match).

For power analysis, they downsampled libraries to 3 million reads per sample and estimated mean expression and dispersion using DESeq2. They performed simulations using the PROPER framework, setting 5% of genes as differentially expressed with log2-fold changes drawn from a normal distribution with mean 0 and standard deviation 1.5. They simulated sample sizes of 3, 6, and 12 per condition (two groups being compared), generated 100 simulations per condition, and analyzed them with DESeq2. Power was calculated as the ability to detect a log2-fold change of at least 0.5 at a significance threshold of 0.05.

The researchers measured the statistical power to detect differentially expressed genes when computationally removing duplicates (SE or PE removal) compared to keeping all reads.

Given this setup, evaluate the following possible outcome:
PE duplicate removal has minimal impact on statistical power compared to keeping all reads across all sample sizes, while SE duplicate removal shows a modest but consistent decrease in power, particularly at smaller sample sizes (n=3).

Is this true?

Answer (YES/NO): NO